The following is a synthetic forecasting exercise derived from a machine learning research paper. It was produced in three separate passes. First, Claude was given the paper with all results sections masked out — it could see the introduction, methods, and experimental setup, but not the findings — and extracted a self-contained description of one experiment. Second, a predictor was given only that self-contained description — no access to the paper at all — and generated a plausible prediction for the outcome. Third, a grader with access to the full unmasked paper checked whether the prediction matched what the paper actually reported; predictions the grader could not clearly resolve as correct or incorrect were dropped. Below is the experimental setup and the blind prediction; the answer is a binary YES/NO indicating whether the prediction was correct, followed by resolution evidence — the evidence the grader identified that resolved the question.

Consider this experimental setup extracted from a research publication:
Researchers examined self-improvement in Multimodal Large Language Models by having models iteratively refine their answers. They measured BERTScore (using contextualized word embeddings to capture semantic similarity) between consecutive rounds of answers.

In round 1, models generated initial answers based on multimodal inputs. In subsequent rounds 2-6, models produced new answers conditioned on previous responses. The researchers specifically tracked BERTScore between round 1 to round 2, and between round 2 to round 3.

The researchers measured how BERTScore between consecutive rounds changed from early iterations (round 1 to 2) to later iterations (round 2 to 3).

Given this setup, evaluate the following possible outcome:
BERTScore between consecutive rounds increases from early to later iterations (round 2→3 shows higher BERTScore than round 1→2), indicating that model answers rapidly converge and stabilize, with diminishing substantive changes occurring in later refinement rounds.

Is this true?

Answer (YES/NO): YES